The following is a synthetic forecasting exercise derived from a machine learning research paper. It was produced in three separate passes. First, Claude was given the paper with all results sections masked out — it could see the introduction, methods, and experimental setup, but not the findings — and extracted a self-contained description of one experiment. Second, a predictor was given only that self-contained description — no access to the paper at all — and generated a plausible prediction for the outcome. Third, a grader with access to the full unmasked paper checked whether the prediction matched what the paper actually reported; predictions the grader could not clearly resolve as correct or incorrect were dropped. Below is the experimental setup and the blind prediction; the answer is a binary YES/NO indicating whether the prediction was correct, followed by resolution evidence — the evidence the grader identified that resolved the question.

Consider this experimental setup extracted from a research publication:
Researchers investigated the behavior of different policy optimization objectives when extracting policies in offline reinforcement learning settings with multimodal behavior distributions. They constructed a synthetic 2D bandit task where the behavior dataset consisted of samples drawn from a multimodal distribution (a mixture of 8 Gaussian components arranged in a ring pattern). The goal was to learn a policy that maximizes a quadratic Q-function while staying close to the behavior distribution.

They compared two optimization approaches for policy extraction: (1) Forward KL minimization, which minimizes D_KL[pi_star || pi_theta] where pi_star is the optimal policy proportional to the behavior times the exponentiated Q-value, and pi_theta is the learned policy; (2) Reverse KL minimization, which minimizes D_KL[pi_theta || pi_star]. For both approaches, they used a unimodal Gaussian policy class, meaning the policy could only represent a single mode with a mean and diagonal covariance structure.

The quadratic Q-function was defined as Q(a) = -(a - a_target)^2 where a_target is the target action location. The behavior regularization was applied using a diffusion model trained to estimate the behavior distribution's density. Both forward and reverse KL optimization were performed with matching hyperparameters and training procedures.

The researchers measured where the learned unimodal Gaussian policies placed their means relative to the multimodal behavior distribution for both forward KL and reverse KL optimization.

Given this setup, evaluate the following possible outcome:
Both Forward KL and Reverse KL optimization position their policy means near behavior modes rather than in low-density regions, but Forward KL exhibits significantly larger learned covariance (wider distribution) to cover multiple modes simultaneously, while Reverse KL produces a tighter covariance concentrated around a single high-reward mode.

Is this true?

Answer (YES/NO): NO